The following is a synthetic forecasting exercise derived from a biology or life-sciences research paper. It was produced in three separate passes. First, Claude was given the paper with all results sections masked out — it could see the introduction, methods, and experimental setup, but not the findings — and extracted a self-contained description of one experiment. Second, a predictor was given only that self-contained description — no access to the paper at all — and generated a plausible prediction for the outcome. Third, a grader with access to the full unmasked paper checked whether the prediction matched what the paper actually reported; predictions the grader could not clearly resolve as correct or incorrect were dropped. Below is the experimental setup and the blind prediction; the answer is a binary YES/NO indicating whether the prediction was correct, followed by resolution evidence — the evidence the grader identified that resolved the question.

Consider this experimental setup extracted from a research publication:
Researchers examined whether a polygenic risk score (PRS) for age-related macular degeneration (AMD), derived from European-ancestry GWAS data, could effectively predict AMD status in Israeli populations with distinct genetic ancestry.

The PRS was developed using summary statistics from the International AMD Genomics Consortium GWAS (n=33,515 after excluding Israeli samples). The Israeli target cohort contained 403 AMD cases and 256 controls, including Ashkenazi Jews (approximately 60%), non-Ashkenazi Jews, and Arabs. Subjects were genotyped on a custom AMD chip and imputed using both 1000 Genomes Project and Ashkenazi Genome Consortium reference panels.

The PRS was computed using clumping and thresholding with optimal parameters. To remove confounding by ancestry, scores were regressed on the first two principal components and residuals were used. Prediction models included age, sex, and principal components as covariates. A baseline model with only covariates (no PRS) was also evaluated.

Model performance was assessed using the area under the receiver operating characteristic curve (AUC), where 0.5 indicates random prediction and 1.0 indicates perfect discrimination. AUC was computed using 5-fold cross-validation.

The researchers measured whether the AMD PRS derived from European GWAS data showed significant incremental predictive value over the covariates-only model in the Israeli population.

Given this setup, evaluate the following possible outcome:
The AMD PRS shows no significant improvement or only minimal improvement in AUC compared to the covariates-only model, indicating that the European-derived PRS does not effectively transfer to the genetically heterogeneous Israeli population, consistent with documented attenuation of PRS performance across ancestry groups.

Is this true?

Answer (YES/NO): NO